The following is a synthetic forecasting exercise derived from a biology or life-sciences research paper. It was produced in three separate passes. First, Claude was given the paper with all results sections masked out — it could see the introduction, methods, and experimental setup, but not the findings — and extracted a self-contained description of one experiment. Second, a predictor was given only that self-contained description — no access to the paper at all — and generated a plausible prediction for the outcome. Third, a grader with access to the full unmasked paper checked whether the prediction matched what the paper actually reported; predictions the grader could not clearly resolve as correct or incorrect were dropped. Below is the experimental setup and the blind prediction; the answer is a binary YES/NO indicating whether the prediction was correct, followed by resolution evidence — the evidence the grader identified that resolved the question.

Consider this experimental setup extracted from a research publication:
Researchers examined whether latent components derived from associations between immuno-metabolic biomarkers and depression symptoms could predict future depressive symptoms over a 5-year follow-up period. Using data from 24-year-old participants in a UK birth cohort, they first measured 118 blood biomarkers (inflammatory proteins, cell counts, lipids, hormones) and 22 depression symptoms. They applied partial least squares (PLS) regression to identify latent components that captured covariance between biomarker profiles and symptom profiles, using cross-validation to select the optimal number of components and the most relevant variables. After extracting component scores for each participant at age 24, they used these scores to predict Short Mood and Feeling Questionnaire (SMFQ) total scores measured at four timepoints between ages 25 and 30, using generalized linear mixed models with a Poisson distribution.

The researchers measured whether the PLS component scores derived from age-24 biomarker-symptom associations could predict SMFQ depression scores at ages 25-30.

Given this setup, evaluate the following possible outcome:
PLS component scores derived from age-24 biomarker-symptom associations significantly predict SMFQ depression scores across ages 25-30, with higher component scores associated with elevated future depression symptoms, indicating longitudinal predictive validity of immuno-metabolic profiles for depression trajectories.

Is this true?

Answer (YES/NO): YES